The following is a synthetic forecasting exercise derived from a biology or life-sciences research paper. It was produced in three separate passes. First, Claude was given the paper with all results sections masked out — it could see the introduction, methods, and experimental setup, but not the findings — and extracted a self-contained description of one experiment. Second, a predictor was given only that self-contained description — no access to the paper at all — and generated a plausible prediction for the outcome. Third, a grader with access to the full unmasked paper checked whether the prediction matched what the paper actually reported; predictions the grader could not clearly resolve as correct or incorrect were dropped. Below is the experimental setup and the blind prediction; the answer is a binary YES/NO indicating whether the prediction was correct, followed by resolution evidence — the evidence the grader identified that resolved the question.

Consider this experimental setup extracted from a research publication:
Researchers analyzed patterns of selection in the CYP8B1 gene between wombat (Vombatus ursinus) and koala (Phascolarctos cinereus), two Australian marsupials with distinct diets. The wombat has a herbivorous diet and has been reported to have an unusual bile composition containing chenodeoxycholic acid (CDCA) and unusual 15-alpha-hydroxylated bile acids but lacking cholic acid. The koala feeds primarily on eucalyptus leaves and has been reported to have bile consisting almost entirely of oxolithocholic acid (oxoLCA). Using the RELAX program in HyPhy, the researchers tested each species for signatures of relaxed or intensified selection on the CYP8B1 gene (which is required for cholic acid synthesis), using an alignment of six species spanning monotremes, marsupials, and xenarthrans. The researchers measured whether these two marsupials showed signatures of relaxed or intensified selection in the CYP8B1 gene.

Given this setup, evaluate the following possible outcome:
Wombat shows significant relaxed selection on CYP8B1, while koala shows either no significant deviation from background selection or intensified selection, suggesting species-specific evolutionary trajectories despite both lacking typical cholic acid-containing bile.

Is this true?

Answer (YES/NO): YES